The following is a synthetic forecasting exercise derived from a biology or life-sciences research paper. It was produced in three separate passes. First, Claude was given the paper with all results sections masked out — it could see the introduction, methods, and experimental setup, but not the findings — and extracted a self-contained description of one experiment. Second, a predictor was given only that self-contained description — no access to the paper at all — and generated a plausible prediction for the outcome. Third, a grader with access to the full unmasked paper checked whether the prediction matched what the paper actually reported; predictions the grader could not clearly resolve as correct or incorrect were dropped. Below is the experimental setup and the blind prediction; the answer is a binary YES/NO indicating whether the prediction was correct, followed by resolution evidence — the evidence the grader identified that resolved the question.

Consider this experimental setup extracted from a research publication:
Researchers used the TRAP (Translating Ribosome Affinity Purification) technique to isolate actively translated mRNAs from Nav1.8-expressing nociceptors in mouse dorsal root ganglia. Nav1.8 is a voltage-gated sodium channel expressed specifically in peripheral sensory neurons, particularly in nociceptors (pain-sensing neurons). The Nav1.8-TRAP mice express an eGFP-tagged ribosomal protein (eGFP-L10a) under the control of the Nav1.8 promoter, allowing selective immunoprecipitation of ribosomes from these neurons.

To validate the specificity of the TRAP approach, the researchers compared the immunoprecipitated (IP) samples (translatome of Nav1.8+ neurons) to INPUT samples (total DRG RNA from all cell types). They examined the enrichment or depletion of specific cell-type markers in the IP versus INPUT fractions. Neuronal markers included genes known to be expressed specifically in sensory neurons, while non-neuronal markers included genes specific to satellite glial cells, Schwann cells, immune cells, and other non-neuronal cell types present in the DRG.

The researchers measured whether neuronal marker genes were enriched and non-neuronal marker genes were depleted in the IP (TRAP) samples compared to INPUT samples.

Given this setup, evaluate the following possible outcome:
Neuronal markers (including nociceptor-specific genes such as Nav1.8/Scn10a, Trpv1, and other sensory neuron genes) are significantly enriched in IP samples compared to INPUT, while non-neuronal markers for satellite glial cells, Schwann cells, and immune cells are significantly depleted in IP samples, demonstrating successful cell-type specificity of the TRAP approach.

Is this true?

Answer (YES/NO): NO